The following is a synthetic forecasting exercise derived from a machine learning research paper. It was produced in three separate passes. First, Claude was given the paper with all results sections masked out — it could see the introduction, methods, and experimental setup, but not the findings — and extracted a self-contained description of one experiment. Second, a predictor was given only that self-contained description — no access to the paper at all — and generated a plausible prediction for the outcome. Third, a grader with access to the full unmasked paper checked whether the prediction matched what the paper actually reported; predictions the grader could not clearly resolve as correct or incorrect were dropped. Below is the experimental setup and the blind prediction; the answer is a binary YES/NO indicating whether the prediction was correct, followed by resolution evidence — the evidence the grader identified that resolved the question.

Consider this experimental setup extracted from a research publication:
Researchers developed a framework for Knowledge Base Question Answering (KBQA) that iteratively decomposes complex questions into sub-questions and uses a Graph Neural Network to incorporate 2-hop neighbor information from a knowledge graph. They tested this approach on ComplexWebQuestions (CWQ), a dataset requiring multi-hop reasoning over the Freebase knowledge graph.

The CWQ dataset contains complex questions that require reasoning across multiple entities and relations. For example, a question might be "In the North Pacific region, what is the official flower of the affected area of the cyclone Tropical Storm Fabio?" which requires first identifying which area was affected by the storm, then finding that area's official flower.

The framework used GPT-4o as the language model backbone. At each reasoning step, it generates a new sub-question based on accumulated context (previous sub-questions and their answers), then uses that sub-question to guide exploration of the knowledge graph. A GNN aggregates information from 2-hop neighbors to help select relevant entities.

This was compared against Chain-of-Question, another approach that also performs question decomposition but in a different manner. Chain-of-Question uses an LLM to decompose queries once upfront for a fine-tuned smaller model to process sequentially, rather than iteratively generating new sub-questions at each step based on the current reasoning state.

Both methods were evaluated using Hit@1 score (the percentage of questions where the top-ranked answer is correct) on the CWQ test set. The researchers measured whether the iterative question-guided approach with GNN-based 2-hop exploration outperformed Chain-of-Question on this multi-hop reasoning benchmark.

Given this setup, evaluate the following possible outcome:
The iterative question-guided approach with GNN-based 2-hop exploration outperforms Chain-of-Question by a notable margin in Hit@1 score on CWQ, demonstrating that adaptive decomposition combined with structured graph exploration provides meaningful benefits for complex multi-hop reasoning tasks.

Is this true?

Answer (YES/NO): NO